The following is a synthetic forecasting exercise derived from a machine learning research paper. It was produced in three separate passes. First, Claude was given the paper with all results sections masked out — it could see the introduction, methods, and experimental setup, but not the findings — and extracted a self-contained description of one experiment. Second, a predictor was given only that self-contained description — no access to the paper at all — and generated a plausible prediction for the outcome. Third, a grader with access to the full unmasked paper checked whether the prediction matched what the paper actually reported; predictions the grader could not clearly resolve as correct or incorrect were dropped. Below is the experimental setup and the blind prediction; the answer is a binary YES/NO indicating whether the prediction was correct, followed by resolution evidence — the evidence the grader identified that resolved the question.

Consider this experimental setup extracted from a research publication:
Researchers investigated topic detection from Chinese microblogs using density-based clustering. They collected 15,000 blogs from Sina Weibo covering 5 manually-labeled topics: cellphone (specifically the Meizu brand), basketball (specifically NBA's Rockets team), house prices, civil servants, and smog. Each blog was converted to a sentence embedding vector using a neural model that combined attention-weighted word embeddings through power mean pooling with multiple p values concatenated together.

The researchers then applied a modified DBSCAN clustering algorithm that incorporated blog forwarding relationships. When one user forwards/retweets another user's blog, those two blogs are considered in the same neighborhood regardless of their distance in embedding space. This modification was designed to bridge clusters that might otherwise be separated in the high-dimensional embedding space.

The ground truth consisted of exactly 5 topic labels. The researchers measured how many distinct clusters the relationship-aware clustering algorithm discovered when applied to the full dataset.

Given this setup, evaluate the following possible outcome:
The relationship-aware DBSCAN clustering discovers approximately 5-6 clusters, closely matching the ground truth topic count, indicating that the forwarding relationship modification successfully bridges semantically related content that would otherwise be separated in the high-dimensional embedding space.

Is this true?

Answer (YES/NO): NO